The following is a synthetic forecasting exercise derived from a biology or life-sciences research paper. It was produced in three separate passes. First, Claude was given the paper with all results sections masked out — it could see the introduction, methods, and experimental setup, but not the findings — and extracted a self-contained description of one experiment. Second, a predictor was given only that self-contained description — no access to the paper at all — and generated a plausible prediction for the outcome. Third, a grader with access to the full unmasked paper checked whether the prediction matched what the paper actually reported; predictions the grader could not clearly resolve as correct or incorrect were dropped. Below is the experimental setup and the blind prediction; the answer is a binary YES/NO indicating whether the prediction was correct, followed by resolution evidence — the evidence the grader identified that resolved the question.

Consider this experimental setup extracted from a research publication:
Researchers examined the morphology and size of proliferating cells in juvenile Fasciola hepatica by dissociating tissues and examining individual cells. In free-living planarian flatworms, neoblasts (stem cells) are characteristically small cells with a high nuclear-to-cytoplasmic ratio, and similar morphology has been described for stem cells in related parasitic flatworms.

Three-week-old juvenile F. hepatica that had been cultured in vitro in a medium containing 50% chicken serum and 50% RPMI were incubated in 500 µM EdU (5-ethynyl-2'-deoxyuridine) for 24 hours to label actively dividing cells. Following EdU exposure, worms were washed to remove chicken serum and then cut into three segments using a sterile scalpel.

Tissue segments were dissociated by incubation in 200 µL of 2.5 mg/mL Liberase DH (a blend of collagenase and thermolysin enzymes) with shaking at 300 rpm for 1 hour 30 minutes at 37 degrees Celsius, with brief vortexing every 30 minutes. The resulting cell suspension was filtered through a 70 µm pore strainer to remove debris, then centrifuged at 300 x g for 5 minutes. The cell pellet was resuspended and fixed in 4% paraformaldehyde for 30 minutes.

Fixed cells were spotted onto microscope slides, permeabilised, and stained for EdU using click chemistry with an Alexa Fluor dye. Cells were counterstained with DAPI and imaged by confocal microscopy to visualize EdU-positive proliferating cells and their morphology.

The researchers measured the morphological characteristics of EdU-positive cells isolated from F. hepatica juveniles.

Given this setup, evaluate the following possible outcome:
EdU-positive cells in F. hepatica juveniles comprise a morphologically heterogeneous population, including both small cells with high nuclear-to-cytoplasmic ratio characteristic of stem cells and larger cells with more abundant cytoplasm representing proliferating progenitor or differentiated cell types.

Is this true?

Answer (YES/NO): NO